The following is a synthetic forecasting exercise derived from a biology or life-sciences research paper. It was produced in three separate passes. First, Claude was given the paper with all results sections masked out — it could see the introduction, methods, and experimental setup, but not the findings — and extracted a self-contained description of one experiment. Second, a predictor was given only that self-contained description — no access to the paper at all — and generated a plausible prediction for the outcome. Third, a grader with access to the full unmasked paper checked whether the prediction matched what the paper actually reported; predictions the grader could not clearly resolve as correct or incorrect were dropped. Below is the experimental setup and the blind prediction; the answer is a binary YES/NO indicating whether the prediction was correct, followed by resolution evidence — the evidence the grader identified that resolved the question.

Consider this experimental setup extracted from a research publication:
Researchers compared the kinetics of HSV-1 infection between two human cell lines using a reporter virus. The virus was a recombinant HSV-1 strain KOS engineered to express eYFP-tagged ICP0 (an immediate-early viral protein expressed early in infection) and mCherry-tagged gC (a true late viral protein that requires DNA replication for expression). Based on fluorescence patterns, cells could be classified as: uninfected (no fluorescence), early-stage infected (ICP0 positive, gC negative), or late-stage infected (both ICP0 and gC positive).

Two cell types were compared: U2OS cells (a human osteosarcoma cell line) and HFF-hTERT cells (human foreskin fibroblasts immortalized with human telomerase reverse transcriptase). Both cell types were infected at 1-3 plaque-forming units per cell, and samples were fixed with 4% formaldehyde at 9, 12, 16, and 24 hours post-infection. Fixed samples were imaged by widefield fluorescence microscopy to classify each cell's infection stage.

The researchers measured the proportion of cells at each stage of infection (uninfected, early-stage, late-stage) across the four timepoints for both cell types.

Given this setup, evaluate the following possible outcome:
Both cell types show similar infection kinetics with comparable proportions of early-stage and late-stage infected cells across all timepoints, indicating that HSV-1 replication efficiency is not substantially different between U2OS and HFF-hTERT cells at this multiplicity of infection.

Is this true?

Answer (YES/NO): NO